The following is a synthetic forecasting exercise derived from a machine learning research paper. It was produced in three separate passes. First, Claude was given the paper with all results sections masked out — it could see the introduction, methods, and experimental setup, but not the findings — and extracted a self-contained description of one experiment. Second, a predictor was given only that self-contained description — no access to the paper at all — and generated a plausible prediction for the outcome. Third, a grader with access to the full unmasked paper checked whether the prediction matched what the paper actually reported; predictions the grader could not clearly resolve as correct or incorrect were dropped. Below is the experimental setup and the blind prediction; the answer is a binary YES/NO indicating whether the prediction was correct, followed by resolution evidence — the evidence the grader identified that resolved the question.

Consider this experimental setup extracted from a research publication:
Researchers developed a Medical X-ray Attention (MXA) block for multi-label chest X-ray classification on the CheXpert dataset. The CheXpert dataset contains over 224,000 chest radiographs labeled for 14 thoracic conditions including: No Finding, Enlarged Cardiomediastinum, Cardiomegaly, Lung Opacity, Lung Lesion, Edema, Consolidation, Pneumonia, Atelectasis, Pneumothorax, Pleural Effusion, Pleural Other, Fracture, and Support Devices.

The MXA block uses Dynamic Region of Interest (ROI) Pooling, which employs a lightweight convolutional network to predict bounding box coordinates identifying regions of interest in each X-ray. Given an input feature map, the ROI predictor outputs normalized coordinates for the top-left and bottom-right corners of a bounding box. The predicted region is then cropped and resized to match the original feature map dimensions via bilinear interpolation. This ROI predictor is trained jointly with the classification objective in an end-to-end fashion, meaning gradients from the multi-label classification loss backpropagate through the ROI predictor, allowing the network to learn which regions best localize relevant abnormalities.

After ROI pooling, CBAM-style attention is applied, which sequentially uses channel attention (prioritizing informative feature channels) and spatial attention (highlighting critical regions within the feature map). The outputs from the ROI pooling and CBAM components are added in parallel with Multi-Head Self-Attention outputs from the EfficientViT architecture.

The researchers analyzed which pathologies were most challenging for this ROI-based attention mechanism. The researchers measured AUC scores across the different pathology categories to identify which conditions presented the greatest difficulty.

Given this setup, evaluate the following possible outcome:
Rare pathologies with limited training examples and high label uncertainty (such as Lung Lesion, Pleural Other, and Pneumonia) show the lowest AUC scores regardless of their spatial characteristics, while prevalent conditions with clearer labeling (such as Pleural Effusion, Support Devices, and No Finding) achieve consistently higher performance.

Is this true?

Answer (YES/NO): NO